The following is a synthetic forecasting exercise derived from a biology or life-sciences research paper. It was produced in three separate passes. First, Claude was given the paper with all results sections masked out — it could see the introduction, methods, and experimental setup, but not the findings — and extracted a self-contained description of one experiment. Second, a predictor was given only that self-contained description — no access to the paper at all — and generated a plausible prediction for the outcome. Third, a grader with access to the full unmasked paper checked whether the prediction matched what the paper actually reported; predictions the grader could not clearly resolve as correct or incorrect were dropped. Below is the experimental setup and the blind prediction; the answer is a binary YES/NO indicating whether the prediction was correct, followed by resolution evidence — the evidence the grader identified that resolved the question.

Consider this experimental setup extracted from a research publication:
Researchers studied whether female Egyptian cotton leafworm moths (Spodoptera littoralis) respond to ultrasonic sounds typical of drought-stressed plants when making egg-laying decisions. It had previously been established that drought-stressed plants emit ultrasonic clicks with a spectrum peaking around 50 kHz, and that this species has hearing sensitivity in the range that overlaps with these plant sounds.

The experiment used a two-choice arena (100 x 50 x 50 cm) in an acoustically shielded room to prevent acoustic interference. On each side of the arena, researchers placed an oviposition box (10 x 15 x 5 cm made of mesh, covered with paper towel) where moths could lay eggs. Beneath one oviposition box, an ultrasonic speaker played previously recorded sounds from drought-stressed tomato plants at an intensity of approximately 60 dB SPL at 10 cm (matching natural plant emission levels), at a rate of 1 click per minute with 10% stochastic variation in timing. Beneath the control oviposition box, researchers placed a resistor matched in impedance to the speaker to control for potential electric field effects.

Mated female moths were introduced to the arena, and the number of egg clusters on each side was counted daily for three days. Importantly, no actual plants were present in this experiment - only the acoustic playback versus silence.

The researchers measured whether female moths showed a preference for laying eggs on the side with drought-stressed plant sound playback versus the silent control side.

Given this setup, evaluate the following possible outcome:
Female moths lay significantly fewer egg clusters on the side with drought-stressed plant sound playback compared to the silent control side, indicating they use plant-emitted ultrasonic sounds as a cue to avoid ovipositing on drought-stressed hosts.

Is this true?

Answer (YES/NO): NO